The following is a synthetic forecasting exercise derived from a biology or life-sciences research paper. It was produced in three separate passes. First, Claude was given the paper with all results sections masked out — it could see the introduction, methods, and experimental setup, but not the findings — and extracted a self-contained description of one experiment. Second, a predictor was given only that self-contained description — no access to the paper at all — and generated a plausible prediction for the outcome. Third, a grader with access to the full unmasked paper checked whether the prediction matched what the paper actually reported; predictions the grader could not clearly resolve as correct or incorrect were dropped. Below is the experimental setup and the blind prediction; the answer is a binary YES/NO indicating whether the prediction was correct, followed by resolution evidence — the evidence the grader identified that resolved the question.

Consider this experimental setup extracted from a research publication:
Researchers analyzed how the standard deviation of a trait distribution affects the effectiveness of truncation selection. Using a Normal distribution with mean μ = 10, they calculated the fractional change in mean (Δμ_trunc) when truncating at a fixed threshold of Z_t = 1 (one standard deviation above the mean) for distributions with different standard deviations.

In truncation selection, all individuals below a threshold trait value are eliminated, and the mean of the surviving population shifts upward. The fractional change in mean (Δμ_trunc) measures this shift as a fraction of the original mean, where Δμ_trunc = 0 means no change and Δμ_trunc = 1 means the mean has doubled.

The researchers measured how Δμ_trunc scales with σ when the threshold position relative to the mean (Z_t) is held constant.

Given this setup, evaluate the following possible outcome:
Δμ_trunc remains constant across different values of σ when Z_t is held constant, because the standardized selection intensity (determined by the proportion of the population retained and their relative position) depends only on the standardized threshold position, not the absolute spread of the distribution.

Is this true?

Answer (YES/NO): NO